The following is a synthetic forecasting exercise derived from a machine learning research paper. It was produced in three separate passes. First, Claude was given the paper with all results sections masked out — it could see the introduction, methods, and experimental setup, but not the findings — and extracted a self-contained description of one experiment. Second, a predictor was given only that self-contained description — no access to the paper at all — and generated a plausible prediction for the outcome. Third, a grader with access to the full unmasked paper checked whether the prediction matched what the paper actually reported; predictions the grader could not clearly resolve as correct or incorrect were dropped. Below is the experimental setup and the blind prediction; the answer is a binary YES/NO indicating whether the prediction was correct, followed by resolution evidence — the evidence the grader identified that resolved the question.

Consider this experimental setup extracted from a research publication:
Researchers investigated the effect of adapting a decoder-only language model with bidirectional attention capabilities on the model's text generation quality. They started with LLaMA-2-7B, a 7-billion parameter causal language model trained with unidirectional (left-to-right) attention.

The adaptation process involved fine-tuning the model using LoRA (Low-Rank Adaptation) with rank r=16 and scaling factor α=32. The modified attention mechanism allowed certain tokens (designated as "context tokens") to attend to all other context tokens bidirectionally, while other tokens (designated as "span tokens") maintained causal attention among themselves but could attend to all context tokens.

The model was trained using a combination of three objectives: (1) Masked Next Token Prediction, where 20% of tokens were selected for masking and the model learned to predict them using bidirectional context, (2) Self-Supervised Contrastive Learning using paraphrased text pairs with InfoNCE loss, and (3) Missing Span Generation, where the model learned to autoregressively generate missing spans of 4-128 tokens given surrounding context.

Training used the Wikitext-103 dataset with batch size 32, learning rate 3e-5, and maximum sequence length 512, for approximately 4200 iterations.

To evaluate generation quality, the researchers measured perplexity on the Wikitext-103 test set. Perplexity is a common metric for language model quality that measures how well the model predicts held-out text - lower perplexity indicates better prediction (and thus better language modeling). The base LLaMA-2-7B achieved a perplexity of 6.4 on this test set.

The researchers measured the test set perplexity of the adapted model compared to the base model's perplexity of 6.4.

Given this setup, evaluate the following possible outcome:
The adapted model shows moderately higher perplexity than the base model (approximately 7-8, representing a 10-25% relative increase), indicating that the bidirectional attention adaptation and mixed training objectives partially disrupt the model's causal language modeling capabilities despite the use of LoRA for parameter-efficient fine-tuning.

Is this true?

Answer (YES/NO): YES